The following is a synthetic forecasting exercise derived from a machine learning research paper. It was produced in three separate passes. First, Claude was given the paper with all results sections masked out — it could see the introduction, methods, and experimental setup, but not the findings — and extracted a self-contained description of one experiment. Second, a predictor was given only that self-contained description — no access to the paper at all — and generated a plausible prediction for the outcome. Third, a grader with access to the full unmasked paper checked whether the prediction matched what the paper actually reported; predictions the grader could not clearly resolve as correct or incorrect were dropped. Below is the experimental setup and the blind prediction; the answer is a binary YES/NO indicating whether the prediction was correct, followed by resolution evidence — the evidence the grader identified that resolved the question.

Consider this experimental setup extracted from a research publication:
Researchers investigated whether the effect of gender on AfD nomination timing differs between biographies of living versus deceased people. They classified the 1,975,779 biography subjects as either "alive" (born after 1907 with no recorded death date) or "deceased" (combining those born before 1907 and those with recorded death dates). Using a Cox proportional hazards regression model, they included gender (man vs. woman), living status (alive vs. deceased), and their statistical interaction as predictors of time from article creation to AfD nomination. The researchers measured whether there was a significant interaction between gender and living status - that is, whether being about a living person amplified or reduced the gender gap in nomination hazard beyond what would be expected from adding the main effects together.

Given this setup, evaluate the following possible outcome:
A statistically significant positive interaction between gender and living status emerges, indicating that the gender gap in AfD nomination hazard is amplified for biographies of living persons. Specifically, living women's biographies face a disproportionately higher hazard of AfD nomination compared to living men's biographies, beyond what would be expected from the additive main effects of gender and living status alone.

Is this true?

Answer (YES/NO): NO